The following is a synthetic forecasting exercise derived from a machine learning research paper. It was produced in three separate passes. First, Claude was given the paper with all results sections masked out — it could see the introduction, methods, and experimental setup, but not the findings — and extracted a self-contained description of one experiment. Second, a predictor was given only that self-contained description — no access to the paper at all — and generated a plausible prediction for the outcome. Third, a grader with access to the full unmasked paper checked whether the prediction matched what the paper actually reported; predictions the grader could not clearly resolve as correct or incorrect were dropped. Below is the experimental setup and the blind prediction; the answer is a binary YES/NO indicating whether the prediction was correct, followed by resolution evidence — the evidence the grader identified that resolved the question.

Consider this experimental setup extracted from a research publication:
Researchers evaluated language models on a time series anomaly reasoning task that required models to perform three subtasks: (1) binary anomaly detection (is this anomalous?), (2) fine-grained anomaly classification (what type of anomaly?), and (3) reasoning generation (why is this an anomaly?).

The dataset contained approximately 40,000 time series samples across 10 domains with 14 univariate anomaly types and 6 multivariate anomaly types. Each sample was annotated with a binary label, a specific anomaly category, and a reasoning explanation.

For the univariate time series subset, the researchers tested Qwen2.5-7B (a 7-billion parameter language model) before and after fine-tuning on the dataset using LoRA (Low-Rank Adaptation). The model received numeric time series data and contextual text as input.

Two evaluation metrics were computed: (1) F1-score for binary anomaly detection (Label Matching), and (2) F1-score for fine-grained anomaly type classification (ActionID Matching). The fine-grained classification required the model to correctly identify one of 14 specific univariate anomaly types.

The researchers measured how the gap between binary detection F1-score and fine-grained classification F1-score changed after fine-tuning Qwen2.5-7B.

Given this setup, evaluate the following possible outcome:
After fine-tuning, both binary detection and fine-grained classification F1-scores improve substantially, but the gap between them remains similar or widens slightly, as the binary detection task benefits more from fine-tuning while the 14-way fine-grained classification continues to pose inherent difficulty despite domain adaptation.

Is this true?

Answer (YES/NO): NO